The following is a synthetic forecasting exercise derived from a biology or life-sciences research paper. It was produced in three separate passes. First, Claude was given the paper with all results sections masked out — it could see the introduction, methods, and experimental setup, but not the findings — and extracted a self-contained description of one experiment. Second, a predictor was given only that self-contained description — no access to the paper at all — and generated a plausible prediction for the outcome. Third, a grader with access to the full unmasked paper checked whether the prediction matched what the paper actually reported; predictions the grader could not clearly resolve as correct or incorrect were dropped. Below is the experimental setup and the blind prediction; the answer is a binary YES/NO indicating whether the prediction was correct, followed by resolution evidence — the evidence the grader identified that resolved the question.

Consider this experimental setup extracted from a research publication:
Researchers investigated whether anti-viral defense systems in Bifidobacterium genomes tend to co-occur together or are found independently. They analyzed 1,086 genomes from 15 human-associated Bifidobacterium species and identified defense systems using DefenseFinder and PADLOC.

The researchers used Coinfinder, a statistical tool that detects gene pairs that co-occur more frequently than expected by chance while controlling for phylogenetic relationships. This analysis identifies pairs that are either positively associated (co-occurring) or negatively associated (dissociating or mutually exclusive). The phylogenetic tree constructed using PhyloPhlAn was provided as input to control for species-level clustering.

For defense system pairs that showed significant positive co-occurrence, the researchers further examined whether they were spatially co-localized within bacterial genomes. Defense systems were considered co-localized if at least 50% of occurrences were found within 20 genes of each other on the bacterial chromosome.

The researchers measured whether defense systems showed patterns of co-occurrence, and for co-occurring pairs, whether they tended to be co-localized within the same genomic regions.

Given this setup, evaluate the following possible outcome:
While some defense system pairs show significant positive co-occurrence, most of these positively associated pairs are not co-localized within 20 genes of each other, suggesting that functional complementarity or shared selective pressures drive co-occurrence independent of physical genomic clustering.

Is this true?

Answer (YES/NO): YES